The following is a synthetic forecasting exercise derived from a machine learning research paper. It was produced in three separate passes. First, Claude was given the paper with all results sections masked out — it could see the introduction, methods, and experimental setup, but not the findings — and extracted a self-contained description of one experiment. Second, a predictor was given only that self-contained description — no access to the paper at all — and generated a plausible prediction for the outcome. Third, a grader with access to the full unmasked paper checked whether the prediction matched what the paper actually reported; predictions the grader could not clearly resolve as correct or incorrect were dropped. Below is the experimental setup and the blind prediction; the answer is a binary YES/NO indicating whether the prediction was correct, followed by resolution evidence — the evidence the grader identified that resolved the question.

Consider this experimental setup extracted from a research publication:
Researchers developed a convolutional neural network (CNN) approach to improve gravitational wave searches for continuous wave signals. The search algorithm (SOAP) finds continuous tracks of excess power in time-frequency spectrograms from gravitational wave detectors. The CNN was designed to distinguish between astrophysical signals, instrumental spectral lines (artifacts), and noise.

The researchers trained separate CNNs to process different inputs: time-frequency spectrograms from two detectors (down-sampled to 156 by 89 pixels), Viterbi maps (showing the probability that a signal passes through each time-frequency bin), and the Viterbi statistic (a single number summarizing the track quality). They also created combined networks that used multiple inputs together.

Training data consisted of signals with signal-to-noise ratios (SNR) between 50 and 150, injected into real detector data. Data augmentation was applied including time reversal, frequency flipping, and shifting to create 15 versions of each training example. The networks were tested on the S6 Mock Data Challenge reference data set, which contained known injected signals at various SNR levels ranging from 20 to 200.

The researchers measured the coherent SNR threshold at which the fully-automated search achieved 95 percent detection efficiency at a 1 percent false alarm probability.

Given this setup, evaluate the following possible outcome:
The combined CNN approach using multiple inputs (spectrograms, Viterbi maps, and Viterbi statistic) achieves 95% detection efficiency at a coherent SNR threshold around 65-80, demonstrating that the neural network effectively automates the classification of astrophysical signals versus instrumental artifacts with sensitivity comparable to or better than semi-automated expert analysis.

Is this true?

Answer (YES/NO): NO